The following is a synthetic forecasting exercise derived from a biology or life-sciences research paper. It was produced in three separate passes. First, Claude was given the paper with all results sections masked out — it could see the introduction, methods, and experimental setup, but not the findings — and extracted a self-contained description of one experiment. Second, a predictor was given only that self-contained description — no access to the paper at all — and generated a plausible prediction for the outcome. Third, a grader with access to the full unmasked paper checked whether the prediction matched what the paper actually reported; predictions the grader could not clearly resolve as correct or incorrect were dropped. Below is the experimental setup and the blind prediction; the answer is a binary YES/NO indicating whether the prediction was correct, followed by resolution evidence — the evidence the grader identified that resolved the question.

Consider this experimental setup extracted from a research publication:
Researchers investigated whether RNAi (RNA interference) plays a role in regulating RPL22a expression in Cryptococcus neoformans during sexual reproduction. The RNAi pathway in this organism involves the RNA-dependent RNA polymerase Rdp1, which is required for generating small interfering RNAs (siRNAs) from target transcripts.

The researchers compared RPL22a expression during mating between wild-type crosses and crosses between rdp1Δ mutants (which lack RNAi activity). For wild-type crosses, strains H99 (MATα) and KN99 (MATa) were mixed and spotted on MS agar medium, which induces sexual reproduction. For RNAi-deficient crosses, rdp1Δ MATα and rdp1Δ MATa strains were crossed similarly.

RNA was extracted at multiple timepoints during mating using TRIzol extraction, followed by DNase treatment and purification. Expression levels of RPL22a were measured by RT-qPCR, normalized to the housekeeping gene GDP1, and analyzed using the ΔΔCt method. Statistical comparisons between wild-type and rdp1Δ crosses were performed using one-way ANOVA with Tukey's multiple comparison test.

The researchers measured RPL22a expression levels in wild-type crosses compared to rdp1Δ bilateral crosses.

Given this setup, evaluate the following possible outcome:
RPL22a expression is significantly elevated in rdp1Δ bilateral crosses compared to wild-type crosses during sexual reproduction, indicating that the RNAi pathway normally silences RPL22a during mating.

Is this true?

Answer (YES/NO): NO